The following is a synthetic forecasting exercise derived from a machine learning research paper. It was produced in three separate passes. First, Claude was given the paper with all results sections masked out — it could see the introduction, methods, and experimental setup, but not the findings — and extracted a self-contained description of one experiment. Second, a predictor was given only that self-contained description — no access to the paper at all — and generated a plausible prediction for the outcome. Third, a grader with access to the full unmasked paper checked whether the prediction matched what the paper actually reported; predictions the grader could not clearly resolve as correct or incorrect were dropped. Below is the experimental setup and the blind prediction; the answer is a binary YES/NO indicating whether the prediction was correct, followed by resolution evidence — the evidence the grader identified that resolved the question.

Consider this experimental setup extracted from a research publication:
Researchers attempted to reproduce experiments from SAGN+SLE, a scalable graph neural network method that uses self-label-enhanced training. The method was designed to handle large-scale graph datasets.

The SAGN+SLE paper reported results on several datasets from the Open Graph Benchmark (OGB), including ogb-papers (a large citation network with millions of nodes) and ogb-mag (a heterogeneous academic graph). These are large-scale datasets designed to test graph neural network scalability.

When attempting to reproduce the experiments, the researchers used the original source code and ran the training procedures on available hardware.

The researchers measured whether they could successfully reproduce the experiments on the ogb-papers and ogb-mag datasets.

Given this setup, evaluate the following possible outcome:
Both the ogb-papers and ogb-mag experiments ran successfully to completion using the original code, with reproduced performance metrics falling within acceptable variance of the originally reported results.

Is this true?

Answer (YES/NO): NO